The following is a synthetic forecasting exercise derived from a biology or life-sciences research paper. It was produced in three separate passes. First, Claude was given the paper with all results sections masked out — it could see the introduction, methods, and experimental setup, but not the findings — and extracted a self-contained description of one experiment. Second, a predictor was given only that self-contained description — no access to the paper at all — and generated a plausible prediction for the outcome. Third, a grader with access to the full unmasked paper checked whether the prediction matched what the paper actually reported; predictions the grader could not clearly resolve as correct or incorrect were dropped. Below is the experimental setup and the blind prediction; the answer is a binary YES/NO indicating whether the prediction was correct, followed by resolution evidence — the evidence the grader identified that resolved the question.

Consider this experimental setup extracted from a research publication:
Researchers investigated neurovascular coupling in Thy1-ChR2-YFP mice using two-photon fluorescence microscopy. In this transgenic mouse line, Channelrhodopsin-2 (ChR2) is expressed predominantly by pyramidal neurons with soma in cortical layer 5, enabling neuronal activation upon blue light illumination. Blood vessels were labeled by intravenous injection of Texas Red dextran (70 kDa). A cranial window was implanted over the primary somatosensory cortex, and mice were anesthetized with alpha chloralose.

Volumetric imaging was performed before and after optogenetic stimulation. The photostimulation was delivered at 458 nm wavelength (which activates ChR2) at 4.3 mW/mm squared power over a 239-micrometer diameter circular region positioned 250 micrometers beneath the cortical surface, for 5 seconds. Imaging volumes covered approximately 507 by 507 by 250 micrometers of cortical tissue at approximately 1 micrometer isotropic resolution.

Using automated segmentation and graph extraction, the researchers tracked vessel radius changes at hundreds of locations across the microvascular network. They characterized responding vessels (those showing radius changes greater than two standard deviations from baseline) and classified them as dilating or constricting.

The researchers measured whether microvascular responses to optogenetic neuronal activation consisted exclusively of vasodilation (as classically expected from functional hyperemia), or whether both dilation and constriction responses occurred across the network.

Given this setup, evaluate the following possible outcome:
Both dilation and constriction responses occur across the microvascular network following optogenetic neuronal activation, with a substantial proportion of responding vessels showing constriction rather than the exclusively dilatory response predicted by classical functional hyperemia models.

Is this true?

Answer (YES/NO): YES